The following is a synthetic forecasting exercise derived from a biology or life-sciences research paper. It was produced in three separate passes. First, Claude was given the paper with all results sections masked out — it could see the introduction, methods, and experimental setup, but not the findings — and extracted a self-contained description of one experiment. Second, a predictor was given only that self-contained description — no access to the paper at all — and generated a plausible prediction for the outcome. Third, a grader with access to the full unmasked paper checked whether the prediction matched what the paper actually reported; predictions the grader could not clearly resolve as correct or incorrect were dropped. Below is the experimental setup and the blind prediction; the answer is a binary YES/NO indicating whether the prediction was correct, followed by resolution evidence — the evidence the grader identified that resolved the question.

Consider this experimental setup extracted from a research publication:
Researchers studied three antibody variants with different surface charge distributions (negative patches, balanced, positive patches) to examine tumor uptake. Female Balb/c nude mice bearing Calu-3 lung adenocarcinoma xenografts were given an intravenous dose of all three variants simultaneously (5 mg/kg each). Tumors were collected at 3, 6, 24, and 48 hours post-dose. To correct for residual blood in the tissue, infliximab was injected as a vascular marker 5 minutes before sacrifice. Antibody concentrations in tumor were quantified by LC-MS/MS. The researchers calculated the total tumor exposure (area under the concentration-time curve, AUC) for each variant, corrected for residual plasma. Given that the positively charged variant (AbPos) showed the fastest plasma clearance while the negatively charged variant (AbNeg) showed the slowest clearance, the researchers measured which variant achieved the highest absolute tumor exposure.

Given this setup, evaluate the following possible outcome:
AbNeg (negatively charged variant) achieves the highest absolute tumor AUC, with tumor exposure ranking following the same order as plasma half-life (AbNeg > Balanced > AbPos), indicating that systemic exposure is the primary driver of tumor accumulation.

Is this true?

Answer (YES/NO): NO